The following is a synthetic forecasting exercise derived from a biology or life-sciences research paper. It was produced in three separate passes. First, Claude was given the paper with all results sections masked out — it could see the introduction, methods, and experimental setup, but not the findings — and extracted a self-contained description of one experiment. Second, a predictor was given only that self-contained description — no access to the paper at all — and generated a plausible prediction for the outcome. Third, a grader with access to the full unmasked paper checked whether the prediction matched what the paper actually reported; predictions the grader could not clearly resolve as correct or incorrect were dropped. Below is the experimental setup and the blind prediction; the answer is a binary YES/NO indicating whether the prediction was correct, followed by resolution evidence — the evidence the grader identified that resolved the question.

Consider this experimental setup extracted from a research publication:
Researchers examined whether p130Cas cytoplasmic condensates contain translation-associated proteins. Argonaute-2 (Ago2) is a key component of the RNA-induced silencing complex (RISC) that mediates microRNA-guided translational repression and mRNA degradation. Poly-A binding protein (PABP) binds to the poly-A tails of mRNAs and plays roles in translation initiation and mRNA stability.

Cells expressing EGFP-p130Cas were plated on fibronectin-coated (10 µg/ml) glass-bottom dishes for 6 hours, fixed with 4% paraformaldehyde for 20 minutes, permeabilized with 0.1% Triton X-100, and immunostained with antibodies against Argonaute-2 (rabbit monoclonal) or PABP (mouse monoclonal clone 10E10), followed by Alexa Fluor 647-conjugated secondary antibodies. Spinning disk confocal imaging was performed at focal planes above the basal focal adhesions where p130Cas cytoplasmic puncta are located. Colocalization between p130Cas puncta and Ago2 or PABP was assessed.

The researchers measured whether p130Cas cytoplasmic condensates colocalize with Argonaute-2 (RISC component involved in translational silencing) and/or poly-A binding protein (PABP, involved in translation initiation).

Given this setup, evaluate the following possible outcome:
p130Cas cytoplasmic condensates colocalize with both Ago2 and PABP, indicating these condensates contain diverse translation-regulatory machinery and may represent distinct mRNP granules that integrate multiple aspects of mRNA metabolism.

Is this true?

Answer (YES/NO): NO